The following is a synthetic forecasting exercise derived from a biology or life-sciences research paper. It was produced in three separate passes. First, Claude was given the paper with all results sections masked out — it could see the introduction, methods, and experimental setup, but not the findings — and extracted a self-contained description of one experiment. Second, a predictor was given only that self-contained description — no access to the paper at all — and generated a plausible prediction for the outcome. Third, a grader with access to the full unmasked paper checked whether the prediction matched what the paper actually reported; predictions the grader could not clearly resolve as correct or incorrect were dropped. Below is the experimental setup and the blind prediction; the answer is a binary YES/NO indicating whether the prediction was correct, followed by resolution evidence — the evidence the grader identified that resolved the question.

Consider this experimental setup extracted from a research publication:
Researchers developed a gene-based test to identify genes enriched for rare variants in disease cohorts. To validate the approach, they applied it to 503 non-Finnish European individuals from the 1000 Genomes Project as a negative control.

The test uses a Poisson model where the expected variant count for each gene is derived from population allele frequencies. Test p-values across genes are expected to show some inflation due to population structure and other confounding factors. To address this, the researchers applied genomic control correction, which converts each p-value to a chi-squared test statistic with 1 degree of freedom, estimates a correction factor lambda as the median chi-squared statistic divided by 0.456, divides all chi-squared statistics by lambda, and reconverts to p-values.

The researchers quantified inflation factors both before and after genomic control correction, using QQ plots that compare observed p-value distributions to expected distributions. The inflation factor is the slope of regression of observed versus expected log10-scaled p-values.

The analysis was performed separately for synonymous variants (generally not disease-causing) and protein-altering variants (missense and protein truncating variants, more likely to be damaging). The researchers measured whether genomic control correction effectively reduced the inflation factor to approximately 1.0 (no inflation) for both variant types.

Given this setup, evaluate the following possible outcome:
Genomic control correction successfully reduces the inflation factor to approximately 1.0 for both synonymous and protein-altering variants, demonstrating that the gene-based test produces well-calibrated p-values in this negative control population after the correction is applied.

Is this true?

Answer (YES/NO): NO